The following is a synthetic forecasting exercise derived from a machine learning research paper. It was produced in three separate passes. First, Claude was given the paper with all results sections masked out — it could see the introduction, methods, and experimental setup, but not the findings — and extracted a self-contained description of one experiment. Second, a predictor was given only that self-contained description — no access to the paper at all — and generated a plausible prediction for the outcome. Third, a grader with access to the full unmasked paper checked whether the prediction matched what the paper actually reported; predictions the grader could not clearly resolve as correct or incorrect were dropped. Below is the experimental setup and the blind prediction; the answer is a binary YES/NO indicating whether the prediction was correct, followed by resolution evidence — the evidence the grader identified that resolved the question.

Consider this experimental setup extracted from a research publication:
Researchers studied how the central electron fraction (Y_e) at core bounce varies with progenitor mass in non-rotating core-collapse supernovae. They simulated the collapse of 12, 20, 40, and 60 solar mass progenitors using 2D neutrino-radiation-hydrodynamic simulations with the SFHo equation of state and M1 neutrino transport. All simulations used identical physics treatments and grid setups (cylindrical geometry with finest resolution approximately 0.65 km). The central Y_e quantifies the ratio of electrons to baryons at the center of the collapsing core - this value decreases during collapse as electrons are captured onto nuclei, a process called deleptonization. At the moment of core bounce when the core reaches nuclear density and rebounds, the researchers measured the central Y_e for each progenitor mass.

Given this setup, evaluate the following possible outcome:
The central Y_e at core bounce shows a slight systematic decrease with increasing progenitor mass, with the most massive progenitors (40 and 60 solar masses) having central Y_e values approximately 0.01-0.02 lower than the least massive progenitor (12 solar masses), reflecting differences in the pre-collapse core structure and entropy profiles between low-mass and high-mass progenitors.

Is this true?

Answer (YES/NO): NO